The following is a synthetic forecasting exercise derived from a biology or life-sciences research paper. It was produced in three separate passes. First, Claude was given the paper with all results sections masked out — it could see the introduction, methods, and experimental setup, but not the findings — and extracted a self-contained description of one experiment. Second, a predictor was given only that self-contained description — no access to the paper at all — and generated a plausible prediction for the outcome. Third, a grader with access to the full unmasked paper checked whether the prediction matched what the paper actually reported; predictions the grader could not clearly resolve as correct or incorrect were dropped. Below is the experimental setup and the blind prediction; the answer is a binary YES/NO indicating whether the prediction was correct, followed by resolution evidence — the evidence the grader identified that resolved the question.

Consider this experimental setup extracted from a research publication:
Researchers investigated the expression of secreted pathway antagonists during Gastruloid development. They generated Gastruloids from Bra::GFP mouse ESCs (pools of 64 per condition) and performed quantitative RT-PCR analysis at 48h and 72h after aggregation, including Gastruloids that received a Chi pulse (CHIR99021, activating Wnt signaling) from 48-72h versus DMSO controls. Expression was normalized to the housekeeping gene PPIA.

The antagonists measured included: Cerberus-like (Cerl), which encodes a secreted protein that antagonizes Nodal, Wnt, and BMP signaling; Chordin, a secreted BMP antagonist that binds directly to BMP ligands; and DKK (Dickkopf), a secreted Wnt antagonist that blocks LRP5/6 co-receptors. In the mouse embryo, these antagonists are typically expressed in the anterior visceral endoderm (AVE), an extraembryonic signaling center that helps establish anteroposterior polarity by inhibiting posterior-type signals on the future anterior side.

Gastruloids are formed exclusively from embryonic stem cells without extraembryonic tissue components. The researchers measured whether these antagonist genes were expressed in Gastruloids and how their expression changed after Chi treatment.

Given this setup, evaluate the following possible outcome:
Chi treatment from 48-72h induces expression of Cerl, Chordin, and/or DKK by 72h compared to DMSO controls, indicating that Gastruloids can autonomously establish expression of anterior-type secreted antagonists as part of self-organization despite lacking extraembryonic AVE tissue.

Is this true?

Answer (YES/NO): NO